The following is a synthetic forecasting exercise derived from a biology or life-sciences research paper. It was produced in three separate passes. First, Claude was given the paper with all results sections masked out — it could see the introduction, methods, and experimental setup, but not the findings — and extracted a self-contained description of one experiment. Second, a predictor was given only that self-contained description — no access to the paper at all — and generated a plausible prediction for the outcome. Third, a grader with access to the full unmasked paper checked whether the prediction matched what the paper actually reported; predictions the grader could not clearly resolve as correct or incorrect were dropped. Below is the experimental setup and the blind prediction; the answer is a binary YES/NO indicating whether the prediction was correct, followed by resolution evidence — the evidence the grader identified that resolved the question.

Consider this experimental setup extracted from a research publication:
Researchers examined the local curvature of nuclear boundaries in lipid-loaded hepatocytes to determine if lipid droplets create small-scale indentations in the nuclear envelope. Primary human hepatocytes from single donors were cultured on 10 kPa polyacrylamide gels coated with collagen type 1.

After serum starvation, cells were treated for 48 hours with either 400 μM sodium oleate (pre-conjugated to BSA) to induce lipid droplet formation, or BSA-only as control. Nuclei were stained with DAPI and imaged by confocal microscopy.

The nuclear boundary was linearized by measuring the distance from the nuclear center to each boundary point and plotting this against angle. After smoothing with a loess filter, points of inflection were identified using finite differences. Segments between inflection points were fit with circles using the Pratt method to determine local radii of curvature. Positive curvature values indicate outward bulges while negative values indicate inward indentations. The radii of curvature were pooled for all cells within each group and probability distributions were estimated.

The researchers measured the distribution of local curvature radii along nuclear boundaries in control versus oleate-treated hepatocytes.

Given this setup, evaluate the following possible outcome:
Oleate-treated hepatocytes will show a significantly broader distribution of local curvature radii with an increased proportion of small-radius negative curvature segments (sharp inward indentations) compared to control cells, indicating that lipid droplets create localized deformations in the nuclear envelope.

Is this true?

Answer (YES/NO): NO